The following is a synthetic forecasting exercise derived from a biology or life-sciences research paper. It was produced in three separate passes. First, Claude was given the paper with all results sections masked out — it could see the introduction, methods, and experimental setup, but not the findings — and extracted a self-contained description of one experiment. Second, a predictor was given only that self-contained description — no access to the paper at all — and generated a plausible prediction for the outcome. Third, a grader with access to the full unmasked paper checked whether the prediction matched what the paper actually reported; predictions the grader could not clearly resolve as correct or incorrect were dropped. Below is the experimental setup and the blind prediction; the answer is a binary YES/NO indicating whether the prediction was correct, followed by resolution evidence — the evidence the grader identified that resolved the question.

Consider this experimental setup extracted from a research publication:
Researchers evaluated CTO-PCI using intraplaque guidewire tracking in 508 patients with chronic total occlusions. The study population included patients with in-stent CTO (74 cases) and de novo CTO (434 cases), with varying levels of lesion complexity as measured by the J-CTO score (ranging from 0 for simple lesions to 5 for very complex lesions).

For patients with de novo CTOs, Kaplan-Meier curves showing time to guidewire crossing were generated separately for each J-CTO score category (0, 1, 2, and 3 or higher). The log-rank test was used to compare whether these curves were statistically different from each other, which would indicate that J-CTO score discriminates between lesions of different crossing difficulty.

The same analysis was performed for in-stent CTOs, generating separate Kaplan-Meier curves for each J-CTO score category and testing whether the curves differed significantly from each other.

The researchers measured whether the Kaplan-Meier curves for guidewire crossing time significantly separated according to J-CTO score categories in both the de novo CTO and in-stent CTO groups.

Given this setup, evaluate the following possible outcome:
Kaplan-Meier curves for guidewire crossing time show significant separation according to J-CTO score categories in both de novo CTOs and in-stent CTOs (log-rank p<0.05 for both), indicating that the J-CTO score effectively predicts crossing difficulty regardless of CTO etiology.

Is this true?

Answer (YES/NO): YES